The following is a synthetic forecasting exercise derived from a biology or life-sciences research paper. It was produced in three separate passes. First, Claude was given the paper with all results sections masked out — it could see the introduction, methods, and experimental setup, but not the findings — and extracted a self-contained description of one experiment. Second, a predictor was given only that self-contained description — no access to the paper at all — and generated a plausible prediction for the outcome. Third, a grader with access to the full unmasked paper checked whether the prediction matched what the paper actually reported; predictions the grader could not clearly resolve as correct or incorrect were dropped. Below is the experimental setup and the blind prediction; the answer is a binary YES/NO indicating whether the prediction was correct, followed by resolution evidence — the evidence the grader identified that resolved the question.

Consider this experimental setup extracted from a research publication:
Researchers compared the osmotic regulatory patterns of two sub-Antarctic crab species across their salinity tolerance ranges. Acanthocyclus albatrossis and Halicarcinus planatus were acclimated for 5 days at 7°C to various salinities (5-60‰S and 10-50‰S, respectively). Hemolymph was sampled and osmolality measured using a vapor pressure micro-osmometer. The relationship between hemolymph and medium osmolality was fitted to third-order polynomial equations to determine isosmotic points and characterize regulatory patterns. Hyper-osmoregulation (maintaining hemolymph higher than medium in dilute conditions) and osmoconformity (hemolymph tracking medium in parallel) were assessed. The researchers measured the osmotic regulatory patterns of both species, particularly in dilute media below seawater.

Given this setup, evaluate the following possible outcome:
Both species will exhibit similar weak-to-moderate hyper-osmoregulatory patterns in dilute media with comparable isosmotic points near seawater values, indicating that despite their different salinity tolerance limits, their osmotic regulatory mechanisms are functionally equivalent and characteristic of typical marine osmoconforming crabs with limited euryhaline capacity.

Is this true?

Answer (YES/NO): NO